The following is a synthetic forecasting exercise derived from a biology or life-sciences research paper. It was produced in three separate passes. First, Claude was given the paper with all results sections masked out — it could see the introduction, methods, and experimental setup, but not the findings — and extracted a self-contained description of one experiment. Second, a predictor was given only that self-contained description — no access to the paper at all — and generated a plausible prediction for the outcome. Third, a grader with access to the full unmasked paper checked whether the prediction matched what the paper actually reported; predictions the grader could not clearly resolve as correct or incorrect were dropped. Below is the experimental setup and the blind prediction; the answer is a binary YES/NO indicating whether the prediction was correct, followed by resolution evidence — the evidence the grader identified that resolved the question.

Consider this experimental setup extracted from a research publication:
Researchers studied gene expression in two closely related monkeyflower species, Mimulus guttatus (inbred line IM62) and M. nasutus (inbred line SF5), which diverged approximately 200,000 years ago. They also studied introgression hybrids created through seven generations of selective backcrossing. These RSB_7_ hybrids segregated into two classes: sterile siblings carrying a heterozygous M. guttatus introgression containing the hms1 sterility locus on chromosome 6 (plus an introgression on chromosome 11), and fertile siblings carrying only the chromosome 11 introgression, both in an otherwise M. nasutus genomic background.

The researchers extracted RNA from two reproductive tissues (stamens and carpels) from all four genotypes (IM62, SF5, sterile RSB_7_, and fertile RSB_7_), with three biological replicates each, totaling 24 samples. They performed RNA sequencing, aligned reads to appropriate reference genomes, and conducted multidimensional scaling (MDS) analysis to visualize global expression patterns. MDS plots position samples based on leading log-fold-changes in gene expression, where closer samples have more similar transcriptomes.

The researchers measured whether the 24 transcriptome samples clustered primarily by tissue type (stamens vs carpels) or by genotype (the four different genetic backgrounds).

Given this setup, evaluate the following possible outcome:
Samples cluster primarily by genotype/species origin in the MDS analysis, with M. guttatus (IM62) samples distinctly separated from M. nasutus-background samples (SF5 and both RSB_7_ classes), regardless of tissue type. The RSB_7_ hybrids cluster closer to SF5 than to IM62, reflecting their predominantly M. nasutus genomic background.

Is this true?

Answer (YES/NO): NO